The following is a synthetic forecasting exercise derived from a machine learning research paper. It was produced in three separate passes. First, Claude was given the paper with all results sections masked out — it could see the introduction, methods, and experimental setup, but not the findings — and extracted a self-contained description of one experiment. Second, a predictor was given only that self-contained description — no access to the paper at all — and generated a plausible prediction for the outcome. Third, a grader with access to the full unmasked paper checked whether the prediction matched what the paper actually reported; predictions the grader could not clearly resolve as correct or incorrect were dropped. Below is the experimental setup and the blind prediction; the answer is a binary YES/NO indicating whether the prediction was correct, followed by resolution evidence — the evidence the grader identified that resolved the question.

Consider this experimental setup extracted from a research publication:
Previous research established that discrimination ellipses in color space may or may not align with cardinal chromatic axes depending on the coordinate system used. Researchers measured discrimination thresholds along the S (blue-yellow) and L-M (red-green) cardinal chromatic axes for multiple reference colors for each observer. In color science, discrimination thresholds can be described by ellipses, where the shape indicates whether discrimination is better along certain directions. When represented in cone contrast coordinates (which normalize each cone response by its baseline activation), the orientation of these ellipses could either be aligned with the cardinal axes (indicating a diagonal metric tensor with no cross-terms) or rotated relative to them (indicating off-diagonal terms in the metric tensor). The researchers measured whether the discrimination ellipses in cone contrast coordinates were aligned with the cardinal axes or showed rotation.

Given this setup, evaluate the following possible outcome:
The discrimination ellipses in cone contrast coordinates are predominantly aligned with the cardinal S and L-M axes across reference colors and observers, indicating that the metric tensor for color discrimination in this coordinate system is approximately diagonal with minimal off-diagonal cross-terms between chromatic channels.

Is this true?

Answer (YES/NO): YES